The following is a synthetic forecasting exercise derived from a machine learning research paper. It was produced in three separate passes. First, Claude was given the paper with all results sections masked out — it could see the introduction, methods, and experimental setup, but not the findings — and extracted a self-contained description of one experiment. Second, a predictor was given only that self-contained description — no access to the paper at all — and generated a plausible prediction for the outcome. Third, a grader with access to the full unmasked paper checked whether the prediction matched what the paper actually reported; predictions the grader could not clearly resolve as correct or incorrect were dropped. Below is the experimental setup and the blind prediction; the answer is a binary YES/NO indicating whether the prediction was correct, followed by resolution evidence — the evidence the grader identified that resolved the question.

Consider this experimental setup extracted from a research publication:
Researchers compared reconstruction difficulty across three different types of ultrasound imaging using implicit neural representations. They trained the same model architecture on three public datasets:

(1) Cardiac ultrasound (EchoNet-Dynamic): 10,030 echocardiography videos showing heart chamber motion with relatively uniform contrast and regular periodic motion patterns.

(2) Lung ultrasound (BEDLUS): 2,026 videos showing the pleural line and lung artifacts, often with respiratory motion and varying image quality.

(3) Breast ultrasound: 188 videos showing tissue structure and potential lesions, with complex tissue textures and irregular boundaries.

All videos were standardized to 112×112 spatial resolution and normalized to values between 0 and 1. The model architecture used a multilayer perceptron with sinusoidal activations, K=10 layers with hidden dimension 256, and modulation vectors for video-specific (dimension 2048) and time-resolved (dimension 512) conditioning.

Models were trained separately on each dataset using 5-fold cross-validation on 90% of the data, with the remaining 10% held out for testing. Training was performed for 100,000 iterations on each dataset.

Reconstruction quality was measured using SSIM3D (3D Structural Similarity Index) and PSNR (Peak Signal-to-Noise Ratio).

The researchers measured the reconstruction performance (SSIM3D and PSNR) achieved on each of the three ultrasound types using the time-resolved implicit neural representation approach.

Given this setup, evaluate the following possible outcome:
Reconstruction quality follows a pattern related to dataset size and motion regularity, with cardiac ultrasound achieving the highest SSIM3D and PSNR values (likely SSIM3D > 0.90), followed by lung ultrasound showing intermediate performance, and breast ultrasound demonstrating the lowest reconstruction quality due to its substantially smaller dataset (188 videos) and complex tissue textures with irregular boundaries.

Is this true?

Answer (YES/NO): YES